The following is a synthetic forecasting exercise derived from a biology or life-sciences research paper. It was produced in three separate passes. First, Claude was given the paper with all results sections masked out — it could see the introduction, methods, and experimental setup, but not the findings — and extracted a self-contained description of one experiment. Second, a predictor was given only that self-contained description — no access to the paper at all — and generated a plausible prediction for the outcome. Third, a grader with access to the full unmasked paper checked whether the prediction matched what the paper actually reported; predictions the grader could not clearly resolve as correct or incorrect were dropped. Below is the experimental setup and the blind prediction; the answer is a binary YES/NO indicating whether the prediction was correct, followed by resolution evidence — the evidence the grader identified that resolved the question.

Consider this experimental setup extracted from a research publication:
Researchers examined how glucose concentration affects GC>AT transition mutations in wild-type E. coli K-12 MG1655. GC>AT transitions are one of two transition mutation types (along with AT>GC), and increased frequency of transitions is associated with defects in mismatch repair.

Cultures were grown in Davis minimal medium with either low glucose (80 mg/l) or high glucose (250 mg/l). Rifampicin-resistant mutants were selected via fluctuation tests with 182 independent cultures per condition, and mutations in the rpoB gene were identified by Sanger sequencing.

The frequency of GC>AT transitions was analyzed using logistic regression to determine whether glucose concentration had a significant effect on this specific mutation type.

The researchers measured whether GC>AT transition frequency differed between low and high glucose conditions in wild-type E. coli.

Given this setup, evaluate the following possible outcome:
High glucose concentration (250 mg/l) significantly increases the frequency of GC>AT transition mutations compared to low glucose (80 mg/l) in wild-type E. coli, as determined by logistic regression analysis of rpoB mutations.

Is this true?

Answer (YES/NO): NO